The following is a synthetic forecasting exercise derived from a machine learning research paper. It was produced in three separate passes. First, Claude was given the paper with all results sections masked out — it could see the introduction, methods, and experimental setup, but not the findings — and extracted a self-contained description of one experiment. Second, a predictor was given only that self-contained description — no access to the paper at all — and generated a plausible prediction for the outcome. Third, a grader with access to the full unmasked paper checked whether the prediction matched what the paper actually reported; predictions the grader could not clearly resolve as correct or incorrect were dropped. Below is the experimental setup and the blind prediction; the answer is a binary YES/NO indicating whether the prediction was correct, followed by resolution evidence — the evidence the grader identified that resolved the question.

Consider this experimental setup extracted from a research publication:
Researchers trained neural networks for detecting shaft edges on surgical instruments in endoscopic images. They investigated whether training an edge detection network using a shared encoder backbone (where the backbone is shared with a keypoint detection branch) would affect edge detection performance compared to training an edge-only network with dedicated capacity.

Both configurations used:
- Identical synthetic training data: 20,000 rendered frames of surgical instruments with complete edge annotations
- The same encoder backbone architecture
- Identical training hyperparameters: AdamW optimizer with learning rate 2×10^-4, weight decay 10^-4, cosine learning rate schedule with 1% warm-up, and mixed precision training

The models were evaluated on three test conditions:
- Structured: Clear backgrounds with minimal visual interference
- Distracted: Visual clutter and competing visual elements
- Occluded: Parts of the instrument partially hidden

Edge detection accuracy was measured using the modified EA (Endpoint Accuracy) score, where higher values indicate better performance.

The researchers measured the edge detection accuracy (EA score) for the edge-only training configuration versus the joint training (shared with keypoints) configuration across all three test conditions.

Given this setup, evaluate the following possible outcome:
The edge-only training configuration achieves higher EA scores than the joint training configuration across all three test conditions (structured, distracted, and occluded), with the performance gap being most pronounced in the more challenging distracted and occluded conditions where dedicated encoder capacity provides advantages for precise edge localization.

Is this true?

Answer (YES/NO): NO